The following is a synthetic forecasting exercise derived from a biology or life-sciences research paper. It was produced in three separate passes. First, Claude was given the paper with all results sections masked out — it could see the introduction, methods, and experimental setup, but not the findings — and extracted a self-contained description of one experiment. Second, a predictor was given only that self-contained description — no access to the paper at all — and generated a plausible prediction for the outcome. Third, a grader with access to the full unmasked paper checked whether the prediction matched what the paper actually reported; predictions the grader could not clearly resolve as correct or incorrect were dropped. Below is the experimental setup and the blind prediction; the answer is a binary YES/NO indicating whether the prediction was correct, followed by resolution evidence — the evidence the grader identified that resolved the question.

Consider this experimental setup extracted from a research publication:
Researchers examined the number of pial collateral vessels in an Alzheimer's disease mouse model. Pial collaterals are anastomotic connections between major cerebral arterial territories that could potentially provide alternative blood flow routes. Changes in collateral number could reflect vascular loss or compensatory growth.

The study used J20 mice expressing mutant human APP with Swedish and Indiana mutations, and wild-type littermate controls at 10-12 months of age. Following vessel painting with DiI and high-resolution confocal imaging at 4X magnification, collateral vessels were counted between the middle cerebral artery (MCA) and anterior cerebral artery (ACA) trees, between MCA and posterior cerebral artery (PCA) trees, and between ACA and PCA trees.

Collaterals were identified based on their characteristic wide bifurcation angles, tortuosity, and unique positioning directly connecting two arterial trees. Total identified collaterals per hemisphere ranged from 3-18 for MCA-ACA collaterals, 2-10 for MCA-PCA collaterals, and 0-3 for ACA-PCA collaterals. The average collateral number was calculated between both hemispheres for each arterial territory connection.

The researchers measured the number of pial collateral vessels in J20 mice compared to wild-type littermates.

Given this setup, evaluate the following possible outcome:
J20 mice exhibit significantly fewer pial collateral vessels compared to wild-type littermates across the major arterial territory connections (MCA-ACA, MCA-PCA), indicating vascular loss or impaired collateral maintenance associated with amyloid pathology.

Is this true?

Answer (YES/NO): NO